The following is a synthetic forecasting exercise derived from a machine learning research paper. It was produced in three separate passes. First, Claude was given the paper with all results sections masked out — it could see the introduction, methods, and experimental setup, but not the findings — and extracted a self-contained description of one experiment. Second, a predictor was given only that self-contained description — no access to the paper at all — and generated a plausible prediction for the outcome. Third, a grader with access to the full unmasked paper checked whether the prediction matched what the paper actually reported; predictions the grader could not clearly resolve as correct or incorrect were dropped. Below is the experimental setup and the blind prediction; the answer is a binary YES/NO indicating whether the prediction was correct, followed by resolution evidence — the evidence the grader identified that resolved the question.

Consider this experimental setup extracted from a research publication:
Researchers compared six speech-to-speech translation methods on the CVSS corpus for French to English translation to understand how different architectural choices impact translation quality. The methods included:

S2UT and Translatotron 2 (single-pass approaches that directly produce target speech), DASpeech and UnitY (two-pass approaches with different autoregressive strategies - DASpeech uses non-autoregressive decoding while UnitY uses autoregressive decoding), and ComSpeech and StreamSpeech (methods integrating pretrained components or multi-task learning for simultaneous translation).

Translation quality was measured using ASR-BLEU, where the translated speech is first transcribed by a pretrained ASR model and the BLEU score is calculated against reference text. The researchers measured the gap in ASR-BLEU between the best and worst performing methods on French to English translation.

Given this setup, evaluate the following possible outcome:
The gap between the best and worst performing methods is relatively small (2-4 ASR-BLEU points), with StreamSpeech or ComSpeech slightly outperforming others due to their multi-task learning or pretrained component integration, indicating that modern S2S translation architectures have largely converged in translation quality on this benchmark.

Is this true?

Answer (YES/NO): NO